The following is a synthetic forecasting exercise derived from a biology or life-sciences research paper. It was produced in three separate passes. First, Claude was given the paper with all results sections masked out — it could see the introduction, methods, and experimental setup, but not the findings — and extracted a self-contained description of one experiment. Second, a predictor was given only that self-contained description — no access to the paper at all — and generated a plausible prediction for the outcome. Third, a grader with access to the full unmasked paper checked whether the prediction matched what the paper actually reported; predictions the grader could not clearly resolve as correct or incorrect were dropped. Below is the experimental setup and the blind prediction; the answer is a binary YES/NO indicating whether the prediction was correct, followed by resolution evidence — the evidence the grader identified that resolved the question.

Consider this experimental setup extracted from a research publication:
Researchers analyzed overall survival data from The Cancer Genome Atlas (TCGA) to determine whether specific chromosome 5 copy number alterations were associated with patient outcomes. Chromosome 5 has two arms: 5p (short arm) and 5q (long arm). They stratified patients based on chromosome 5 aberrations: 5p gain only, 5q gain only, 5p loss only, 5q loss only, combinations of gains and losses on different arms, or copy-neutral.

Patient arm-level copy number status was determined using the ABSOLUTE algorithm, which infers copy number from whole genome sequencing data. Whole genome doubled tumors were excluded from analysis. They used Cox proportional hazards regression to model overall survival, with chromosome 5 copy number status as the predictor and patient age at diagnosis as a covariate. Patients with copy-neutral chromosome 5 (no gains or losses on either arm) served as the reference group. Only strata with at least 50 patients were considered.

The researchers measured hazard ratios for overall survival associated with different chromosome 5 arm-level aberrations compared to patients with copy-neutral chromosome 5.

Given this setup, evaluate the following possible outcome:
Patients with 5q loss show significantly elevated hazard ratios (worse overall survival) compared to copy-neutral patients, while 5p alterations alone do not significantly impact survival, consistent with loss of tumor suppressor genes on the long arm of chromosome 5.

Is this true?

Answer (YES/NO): NO